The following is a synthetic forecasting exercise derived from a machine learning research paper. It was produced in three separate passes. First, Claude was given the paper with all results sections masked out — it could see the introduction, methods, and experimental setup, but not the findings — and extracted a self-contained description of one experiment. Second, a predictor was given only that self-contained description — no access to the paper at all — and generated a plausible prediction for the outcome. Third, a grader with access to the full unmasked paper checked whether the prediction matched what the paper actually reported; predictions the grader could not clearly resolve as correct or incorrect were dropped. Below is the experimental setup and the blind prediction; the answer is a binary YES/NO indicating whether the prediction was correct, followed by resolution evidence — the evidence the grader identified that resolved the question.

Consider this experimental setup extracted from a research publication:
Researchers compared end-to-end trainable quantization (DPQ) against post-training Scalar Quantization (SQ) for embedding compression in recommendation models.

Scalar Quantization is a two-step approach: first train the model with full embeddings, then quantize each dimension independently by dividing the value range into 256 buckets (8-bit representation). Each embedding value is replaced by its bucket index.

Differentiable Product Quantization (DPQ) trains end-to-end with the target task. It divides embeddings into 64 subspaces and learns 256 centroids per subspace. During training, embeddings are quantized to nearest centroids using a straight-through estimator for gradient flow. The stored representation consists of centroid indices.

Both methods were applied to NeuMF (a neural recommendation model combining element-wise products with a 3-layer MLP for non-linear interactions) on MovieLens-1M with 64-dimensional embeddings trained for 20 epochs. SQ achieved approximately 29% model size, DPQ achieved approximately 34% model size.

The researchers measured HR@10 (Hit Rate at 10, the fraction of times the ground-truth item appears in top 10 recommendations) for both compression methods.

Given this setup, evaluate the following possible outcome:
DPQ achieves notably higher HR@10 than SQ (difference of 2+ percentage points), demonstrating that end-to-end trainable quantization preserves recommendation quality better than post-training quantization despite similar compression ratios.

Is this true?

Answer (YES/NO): NO